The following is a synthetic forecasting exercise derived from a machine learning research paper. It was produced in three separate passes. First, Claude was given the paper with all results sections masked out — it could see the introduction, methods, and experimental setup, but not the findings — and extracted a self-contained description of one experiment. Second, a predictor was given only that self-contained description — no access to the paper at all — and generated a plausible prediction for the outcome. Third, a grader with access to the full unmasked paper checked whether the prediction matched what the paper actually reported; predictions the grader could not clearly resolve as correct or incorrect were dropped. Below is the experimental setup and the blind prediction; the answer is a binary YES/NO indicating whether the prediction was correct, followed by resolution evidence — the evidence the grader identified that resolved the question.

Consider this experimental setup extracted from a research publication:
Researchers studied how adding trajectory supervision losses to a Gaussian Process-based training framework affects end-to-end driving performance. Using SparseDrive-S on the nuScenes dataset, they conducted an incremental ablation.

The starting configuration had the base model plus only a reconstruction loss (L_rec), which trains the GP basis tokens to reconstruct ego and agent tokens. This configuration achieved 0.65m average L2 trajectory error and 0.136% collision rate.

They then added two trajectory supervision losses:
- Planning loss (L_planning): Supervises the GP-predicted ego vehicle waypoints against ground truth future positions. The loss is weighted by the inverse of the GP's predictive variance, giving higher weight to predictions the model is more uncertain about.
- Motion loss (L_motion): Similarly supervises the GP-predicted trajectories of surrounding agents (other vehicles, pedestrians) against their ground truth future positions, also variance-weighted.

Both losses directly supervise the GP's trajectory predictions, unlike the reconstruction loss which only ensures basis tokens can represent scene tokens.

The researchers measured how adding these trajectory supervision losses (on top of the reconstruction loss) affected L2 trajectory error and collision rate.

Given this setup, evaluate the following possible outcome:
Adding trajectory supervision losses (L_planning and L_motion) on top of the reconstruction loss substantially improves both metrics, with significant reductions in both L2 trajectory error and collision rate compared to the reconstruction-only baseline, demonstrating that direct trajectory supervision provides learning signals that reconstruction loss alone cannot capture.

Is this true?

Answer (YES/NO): NO